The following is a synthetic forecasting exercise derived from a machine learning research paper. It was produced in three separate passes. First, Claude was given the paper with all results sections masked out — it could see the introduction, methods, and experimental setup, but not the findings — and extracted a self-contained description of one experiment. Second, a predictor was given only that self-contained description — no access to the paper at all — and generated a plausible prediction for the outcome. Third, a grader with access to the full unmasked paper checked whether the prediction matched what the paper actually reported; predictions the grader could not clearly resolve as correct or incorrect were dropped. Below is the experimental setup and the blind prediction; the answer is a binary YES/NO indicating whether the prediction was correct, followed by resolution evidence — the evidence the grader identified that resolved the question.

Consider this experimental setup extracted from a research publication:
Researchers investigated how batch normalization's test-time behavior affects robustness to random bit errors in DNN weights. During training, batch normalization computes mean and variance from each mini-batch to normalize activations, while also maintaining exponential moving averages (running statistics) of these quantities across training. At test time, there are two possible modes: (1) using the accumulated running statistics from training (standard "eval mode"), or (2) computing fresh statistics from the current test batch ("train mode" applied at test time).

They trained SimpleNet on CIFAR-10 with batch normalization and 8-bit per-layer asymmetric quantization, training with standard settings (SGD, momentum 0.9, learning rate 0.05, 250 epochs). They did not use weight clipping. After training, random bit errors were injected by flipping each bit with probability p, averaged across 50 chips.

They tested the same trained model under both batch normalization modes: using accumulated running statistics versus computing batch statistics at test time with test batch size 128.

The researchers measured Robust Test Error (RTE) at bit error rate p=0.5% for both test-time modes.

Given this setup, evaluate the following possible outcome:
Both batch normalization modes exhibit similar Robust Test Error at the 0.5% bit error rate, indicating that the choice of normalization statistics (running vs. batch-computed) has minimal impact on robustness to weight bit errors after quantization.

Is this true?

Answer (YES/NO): NO